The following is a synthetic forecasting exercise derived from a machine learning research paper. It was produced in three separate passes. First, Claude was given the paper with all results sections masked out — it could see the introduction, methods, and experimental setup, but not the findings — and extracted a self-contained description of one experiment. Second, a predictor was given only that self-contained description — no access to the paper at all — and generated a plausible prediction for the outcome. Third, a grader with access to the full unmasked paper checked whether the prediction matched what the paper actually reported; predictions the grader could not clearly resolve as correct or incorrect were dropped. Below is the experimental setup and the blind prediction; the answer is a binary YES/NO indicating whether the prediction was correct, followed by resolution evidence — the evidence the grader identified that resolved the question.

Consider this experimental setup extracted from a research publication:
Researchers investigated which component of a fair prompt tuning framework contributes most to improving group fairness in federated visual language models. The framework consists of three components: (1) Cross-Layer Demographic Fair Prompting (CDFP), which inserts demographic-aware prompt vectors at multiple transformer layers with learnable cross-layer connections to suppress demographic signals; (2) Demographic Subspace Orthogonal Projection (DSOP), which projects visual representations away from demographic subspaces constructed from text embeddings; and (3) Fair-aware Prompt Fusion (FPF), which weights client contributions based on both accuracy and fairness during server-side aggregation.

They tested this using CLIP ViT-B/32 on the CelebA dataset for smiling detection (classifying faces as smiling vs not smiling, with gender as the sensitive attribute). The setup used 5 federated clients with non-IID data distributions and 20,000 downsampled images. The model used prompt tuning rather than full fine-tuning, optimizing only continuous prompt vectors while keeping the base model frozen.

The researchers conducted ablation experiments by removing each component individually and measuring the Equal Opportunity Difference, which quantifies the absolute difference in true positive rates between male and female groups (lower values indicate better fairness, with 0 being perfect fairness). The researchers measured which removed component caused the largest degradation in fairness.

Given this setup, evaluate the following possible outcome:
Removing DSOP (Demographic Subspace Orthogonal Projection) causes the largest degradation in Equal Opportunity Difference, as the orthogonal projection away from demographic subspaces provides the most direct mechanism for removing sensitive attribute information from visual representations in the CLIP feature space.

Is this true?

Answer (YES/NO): NO